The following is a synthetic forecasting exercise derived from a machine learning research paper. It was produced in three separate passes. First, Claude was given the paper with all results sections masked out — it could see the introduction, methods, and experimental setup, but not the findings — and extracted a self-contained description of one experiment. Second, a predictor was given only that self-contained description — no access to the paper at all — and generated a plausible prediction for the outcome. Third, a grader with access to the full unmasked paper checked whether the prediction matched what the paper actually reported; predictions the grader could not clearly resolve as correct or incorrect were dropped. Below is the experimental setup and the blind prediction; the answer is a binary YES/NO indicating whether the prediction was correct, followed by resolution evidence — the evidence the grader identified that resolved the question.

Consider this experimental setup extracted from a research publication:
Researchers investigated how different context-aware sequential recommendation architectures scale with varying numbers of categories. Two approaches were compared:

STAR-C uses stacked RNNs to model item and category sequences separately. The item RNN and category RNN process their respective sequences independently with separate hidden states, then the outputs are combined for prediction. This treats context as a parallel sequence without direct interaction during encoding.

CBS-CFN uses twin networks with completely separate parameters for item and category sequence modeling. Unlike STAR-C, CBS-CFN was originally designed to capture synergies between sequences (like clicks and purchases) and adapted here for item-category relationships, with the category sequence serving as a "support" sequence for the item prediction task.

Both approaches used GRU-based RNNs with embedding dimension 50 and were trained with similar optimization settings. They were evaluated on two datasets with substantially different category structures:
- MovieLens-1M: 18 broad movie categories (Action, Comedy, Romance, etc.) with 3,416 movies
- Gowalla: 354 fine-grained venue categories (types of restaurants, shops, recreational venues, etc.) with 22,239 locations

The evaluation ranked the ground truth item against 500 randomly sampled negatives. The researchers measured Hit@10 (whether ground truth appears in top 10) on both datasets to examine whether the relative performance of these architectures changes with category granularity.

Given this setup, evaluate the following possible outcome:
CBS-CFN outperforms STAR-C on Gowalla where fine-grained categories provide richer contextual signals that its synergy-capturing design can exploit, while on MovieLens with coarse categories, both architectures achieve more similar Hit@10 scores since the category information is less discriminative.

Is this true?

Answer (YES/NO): YES